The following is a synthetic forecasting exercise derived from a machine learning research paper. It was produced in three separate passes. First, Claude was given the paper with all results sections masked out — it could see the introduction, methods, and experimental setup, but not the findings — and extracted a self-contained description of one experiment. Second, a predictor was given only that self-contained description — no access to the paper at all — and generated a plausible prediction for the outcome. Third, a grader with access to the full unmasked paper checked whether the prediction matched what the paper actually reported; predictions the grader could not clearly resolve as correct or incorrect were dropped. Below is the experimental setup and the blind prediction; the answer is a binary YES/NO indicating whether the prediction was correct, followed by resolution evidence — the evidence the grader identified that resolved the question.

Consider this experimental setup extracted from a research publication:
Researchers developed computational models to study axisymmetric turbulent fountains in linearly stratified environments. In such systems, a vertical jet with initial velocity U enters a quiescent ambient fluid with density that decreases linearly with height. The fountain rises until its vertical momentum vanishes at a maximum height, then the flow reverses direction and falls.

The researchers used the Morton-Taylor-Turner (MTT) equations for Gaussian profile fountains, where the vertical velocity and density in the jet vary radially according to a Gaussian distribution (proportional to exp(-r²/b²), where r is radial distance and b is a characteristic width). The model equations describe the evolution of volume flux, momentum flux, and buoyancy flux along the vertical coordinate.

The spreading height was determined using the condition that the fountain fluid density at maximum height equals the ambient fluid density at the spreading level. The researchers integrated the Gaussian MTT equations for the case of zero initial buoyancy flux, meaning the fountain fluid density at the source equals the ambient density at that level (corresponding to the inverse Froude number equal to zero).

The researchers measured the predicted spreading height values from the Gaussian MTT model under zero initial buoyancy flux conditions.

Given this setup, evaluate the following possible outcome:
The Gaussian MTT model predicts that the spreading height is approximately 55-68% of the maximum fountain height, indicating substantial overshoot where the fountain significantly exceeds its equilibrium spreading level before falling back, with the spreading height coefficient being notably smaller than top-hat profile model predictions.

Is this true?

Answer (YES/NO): NO